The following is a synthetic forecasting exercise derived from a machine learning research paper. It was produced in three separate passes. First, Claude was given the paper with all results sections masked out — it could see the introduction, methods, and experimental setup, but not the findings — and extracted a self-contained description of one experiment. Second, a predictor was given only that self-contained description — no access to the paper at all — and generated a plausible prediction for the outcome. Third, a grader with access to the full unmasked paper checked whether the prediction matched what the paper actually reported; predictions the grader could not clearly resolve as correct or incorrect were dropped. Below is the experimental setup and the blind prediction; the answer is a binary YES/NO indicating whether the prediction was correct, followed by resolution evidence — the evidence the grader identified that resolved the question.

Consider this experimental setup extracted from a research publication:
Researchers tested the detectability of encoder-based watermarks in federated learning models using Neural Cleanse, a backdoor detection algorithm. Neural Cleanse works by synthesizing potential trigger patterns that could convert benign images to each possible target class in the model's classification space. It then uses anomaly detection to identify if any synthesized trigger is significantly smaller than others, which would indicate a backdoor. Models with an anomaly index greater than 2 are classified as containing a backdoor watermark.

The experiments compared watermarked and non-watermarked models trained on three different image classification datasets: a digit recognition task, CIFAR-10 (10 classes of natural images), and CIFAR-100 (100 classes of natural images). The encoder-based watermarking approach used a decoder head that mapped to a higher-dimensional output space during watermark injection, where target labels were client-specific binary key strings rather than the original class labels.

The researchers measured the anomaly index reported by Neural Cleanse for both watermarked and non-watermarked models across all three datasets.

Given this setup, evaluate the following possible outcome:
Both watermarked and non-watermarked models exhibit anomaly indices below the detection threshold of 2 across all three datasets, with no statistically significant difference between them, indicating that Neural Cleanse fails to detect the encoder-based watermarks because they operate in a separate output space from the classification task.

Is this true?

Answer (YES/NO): YES